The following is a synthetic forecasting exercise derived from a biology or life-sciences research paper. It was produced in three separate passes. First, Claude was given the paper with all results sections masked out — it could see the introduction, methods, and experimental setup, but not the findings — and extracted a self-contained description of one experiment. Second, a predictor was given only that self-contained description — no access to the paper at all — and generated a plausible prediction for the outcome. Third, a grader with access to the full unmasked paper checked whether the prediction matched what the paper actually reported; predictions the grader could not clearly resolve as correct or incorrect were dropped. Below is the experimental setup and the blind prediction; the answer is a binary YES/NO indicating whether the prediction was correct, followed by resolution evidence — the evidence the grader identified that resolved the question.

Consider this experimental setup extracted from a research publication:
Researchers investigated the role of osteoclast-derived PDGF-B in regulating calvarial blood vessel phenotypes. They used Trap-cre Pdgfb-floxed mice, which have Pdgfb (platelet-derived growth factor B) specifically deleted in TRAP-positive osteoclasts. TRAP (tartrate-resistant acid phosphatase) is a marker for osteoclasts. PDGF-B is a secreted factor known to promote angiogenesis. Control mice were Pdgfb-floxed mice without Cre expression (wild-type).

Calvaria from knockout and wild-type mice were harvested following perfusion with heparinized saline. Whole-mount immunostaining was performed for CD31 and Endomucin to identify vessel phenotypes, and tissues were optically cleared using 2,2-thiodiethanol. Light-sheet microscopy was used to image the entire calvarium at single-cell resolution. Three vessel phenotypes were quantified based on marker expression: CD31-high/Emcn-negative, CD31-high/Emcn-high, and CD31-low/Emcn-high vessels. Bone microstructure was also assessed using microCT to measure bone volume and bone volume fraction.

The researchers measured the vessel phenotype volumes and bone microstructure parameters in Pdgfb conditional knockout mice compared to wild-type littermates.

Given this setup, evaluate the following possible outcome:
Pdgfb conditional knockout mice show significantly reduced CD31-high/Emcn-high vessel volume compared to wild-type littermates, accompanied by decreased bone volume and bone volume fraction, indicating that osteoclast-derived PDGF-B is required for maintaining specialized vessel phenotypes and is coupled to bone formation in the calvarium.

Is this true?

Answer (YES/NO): NO